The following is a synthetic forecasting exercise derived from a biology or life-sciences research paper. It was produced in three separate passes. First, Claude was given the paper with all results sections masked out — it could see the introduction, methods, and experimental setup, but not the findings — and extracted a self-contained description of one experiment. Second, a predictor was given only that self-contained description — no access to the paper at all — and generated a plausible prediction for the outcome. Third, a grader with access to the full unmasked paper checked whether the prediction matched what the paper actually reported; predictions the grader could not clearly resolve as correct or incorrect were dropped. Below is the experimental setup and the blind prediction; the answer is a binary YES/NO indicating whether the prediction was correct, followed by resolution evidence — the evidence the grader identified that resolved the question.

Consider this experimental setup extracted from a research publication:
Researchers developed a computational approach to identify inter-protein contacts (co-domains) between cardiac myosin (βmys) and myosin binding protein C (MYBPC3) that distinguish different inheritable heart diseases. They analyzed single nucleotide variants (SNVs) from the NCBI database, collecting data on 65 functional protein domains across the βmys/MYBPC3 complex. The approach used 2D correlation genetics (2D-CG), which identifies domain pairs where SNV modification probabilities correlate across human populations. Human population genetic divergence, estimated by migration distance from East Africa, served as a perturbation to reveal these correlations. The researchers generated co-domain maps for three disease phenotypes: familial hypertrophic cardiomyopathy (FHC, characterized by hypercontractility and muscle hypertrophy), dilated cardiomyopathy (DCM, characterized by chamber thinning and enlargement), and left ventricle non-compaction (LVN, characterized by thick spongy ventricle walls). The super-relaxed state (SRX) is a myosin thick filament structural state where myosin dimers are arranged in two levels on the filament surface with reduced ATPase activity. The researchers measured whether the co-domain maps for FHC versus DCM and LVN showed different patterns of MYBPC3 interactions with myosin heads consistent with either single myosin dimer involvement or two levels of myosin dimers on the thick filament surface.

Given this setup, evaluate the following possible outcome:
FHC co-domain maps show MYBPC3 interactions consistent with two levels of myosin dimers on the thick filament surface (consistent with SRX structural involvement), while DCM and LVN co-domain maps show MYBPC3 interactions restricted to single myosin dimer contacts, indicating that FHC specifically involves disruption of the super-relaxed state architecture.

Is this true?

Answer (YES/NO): NO